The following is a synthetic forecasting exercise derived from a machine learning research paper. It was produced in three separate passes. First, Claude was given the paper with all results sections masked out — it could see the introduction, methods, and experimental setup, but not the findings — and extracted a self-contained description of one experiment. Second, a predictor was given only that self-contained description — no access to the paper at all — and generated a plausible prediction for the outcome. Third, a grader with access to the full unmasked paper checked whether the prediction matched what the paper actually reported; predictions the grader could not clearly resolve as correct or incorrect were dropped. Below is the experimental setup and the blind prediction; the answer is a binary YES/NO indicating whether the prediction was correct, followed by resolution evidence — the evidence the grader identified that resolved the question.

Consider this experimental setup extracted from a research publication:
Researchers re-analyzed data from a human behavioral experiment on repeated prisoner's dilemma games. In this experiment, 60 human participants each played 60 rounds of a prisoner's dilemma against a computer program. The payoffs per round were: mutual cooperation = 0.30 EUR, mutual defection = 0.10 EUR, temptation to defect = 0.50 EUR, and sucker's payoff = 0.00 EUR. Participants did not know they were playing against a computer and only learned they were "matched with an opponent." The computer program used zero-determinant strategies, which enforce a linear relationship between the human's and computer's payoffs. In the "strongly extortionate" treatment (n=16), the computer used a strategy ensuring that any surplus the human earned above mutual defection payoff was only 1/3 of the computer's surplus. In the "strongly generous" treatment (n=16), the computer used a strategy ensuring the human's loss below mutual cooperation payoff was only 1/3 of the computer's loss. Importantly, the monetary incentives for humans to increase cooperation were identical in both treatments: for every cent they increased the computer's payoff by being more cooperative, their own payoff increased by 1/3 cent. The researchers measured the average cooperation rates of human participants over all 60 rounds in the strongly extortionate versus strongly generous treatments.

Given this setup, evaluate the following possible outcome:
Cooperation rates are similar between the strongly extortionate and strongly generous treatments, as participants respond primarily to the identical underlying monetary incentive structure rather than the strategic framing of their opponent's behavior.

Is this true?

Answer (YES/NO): NO